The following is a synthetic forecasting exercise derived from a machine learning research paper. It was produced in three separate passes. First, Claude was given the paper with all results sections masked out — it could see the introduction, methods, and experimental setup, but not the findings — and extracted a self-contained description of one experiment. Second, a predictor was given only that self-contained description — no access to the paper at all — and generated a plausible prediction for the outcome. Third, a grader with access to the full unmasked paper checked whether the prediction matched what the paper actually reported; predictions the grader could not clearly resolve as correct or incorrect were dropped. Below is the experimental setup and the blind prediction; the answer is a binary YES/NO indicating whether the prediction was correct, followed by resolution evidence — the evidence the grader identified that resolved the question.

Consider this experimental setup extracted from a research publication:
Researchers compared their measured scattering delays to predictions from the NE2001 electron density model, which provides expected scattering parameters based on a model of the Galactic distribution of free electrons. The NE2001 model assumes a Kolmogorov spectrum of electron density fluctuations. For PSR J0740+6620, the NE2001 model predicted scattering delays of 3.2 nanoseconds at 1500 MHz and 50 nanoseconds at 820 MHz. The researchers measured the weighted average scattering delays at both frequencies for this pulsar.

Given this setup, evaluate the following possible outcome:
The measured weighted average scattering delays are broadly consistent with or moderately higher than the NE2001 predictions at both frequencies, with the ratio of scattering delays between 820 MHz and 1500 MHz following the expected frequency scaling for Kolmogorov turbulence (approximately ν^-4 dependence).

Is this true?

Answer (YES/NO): NO